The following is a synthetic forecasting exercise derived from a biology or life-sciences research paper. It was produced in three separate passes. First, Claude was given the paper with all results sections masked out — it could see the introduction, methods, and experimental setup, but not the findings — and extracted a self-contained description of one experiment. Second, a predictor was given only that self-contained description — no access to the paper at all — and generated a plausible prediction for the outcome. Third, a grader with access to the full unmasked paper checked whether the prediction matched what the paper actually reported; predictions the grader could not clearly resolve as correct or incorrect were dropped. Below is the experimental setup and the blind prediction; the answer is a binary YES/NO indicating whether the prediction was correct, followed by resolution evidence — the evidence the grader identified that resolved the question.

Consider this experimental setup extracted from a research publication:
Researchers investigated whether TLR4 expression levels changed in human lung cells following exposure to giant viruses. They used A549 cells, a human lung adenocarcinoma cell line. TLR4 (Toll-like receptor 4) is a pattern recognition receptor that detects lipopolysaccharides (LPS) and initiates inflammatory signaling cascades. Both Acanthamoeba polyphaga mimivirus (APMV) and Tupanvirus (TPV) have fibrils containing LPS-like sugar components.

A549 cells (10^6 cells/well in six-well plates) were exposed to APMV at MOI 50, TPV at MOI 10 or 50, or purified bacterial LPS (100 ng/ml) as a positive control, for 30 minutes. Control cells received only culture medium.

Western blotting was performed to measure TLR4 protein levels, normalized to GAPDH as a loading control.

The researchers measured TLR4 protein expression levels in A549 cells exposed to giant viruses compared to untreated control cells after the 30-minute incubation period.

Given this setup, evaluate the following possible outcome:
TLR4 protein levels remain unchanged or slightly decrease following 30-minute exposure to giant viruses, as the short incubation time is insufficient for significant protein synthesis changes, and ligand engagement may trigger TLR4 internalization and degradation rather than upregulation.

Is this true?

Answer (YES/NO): NO